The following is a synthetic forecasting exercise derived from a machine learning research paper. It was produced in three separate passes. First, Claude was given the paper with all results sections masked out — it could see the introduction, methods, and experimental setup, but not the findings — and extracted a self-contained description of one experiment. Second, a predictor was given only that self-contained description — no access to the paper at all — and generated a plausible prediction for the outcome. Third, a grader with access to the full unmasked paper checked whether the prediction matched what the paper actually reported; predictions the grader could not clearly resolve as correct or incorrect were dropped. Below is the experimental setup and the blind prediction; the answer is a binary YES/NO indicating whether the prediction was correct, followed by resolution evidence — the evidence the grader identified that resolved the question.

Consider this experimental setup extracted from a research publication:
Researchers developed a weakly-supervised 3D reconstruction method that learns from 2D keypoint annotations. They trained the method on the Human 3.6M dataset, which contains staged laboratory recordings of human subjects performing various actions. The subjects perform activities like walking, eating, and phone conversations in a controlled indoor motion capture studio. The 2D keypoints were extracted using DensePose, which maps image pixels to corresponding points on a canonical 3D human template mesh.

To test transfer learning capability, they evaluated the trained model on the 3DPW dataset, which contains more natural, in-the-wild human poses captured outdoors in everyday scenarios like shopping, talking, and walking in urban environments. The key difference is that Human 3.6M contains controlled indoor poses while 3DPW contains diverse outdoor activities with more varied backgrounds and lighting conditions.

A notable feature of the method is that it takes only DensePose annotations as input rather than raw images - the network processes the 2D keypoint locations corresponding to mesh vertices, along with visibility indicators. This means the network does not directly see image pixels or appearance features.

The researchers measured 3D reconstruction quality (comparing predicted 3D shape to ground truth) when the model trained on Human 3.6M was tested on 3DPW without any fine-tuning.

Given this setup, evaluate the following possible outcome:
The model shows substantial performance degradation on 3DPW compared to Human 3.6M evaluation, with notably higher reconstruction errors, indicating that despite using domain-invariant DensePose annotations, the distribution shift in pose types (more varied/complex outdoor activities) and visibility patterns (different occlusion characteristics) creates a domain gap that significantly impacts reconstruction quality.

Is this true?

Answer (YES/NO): NO